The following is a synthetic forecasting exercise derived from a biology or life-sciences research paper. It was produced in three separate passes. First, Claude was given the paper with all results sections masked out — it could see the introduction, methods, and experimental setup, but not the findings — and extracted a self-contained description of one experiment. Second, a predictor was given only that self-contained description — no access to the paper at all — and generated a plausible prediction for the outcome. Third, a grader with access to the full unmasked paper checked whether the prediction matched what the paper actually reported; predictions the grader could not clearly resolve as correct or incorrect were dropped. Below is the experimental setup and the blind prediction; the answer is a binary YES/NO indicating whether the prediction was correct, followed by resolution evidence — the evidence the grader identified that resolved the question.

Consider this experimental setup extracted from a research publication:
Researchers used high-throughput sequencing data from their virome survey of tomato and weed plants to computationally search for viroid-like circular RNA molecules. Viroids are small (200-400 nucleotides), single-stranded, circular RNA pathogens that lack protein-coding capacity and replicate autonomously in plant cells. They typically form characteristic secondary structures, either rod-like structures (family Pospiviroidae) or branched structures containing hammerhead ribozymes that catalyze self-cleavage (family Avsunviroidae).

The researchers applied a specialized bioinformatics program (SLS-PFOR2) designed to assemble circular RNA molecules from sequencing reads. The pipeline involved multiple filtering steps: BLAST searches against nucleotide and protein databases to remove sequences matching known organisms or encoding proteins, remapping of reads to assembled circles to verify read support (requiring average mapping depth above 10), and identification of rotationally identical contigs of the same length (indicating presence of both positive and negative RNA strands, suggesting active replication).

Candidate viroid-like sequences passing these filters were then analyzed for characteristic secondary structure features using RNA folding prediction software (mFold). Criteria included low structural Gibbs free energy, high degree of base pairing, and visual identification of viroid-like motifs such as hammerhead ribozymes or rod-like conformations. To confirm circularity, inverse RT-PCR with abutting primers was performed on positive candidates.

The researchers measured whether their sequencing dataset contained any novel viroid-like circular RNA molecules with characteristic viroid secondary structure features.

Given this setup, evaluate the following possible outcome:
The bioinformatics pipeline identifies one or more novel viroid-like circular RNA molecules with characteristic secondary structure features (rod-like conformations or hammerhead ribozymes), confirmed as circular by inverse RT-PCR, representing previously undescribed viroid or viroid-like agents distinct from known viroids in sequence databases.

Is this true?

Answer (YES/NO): YES